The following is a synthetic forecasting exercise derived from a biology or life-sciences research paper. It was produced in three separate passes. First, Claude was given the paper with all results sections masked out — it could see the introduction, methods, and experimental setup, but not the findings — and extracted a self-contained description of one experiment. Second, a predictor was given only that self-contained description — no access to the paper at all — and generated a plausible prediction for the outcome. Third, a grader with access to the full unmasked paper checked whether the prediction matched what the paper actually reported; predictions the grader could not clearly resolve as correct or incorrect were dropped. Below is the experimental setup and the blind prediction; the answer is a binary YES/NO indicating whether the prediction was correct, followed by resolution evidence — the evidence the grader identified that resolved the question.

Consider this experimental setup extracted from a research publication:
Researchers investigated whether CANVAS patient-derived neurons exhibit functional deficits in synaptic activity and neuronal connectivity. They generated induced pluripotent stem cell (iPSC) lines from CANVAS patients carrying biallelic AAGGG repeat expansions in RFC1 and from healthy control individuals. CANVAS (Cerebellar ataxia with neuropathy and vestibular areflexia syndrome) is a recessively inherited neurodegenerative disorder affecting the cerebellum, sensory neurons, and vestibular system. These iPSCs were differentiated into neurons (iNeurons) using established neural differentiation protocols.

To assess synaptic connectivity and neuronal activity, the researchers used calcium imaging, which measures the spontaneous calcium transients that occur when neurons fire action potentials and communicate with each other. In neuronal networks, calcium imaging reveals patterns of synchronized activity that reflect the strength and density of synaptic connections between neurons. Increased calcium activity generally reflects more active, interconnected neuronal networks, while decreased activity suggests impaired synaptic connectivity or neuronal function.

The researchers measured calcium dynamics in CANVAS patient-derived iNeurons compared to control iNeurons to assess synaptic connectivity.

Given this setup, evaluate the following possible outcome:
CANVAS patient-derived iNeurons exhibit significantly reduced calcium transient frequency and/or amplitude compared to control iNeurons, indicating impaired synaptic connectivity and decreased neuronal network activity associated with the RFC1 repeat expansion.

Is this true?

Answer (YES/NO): NO